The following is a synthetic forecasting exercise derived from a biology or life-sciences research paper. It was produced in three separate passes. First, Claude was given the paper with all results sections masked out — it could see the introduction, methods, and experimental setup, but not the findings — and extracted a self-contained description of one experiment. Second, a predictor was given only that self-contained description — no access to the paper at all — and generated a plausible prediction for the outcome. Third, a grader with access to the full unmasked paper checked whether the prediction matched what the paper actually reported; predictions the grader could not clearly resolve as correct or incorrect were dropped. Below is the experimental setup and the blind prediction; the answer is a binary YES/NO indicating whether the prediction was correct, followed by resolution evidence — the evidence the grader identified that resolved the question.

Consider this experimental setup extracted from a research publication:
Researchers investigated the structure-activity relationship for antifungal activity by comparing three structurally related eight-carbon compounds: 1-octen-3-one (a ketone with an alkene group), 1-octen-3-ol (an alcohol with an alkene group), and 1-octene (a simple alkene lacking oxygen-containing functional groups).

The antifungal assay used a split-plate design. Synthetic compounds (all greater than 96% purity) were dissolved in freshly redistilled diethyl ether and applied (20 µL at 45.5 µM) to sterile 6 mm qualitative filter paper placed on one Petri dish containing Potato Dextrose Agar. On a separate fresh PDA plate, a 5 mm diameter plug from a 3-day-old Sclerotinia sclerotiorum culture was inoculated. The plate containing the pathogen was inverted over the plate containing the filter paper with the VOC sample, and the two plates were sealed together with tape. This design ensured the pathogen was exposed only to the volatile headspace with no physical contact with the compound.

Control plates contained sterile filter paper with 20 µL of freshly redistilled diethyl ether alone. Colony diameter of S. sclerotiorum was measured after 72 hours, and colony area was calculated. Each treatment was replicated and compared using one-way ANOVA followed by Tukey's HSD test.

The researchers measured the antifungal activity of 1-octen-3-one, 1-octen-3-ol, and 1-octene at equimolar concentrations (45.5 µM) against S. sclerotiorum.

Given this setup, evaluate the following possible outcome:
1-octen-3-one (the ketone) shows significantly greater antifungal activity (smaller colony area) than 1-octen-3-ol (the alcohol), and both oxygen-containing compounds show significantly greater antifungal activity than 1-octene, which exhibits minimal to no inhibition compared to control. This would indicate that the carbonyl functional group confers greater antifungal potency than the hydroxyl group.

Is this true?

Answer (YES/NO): YES